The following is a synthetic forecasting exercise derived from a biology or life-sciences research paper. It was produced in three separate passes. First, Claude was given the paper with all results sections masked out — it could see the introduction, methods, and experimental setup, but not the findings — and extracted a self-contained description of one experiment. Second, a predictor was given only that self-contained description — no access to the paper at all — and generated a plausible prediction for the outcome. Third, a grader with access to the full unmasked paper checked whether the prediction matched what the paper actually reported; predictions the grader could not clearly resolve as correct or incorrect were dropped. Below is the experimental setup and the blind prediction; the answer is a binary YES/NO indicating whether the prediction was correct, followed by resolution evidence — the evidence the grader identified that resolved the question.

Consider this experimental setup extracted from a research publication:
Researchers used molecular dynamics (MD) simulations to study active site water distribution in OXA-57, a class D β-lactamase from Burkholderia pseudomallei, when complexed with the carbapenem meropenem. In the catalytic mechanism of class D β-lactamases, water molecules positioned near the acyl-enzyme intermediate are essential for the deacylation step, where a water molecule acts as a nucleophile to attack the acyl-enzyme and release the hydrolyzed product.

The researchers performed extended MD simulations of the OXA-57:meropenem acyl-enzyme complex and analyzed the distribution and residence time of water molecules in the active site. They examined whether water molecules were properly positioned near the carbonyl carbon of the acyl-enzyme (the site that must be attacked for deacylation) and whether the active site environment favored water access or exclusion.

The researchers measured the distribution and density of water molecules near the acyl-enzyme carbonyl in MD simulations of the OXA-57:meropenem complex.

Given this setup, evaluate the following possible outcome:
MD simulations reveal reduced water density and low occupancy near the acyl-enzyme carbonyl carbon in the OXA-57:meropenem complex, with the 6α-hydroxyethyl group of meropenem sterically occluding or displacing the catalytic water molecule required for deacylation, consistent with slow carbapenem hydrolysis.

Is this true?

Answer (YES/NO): YES